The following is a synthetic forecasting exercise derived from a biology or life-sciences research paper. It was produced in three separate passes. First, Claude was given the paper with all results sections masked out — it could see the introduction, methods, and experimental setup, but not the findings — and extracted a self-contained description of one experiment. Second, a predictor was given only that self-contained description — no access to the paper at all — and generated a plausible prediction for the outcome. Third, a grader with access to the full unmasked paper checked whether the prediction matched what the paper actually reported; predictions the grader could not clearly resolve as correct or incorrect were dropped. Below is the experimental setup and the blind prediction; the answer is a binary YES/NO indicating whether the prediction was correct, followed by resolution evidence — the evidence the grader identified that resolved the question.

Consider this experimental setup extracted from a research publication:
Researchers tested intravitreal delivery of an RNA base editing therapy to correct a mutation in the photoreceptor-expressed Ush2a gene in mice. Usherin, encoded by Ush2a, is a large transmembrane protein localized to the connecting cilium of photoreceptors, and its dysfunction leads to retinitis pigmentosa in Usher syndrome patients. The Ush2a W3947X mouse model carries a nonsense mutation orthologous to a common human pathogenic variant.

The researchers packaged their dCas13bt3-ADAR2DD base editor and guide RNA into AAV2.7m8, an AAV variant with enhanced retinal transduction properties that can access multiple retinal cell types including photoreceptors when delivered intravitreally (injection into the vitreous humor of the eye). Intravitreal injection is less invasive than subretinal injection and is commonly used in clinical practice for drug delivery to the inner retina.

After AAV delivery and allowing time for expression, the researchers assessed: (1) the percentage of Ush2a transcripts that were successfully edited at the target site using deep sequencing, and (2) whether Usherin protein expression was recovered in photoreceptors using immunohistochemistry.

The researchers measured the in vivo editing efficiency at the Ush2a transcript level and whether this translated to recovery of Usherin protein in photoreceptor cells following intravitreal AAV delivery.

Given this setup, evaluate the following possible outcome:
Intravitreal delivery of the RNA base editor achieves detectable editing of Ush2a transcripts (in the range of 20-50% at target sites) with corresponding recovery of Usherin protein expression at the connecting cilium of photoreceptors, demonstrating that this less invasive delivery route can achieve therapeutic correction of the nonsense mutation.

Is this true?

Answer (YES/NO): NO